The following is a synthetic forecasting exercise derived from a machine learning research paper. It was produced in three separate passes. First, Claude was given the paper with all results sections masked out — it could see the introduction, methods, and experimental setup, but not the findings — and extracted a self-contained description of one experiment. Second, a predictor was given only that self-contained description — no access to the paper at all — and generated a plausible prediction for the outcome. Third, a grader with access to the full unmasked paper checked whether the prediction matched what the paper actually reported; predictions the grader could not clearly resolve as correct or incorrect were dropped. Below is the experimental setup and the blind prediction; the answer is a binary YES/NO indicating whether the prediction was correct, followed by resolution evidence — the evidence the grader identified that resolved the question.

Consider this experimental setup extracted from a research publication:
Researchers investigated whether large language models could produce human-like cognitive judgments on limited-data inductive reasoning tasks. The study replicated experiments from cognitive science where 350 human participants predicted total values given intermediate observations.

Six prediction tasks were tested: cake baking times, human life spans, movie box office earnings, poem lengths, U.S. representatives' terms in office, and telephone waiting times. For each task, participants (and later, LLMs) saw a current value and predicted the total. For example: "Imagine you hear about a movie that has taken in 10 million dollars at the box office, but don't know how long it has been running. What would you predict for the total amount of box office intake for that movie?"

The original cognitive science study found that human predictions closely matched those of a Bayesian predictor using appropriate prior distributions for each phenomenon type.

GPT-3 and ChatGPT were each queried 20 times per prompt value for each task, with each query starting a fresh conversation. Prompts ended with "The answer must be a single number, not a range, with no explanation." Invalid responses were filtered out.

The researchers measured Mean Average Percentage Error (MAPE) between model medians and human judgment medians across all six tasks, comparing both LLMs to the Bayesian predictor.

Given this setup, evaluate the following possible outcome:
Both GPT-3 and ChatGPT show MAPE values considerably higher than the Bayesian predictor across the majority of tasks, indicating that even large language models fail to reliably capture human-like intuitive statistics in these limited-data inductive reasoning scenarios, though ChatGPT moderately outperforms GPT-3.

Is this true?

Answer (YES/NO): YES